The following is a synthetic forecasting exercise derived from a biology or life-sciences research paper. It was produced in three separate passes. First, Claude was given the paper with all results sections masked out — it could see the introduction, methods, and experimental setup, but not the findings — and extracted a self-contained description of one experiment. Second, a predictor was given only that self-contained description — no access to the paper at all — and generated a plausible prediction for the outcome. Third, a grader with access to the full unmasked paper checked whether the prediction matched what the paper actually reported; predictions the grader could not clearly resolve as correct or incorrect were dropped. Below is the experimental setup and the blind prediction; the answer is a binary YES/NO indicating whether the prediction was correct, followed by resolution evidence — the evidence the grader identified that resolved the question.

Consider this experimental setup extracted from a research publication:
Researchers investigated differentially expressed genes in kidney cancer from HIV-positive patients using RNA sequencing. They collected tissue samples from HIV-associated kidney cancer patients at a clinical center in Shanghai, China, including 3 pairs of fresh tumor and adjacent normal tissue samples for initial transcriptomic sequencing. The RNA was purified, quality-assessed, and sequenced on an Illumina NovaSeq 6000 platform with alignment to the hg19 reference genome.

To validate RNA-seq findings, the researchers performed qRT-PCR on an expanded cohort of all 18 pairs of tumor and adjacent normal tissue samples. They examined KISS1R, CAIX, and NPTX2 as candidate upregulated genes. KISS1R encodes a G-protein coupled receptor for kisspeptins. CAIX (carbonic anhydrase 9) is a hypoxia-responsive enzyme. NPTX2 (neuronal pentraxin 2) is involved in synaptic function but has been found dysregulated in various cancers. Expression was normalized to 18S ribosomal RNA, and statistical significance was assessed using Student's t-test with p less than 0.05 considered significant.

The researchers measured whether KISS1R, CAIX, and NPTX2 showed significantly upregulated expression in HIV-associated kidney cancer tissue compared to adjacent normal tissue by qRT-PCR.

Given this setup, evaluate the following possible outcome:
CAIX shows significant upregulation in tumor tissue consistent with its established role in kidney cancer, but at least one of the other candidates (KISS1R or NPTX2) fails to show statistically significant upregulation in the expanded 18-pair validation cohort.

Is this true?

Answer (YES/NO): NO